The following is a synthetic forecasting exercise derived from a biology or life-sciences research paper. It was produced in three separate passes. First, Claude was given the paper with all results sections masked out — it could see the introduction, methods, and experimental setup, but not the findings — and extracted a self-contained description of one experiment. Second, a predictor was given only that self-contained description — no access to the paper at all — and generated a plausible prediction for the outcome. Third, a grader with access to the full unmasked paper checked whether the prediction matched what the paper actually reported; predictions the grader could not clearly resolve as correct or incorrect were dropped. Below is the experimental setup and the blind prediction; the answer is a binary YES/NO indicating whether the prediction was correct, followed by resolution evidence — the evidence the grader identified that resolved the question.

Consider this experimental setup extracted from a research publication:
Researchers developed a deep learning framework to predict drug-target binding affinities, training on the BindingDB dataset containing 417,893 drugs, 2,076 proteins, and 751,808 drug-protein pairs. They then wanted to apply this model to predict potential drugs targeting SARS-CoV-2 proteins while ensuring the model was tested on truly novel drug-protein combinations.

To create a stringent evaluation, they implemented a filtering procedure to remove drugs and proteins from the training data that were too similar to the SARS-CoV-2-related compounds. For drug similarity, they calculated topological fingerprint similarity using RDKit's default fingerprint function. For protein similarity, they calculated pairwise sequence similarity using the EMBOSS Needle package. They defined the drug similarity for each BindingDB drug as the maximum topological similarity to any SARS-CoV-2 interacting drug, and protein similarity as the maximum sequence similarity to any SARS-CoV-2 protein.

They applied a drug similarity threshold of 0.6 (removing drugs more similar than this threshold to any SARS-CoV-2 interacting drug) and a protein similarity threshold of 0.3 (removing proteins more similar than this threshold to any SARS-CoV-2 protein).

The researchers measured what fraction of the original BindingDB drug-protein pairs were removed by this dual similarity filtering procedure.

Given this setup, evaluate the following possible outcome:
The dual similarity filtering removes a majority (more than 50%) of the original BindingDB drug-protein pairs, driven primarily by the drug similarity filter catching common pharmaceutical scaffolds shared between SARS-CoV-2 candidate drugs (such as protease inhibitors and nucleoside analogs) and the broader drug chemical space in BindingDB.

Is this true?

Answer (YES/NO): NO